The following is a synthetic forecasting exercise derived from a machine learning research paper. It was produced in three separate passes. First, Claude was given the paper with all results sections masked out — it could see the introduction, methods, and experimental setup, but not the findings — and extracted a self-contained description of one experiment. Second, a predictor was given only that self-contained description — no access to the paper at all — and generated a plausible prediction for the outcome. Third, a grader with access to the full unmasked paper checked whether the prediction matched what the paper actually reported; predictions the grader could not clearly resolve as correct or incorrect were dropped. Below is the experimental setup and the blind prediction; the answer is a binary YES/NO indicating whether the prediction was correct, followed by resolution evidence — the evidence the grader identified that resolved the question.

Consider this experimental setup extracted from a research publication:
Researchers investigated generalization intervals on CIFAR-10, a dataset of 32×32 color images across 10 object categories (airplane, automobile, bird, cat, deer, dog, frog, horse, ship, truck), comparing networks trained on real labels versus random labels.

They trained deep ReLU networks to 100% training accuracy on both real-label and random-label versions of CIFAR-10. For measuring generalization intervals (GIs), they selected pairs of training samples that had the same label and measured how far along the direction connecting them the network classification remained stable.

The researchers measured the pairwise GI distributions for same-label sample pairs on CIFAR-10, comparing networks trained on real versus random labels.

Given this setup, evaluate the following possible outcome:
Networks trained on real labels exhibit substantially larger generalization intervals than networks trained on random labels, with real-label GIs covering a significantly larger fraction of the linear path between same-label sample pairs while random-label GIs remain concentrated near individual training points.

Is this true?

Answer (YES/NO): NO